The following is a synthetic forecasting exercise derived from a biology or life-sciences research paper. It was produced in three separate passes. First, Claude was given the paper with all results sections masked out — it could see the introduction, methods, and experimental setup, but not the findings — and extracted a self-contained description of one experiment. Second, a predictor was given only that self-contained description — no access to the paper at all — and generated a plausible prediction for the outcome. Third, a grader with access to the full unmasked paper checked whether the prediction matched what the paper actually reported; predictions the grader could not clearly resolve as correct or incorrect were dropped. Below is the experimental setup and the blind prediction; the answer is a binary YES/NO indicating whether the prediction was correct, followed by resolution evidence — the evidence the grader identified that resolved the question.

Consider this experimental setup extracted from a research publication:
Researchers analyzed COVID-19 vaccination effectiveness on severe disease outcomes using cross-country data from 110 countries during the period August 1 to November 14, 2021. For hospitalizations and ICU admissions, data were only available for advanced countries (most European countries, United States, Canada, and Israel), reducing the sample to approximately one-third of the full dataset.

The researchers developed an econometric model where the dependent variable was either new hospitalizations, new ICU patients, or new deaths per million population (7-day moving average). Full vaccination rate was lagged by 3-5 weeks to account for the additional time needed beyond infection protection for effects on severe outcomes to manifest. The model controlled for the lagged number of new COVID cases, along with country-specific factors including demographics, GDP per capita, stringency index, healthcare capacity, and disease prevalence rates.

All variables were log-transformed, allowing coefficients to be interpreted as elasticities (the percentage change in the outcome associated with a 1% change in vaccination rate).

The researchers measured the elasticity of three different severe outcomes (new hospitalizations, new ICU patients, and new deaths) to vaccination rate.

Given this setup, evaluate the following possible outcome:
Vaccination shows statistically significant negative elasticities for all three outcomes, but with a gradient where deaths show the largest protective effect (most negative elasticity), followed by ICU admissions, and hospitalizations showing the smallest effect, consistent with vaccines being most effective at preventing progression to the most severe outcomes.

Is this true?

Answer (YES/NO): NO